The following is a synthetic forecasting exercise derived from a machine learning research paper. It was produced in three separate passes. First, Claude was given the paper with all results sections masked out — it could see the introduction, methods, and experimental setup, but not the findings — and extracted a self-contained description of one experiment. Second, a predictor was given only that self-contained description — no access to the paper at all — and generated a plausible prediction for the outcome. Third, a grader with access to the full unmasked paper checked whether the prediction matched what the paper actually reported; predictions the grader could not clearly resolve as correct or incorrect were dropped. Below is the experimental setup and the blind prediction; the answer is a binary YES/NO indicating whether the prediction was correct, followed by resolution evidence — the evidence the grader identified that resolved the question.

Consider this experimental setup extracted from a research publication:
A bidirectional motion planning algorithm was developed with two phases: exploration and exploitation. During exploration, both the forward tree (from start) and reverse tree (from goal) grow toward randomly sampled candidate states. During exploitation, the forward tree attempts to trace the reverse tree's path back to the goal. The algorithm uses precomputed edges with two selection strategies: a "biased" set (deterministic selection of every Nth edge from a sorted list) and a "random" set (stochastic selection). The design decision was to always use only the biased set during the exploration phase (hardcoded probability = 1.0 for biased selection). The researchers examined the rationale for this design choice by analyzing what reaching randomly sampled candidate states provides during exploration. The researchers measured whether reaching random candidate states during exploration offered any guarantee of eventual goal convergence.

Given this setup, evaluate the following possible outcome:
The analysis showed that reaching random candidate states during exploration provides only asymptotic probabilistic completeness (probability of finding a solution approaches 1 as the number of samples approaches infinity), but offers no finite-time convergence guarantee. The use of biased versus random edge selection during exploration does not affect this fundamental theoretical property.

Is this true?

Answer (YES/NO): NO